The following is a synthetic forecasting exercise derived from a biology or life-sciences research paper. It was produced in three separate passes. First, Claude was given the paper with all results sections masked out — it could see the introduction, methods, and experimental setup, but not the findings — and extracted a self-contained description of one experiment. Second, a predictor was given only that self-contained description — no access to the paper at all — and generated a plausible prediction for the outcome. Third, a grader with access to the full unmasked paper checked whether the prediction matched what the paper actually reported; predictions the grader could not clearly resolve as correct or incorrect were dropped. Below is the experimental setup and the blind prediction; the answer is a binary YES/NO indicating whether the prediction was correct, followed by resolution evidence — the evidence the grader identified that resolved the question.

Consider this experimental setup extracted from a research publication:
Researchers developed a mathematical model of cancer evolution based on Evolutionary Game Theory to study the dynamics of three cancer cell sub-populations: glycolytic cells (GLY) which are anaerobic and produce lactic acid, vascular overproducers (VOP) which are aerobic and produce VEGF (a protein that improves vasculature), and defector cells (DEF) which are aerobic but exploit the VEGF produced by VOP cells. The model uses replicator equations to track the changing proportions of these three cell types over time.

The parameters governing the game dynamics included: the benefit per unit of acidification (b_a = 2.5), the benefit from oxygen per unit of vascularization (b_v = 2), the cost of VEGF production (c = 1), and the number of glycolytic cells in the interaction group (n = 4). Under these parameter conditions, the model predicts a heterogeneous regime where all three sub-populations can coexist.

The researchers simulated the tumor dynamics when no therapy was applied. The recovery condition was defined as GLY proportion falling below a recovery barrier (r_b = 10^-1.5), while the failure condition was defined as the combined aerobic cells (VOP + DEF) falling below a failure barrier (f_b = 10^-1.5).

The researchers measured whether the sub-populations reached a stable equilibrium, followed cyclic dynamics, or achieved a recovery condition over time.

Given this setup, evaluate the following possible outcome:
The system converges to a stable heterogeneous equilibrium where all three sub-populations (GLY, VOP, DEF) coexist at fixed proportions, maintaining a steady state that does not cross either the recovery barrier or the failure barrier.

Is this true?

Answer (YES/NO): NO